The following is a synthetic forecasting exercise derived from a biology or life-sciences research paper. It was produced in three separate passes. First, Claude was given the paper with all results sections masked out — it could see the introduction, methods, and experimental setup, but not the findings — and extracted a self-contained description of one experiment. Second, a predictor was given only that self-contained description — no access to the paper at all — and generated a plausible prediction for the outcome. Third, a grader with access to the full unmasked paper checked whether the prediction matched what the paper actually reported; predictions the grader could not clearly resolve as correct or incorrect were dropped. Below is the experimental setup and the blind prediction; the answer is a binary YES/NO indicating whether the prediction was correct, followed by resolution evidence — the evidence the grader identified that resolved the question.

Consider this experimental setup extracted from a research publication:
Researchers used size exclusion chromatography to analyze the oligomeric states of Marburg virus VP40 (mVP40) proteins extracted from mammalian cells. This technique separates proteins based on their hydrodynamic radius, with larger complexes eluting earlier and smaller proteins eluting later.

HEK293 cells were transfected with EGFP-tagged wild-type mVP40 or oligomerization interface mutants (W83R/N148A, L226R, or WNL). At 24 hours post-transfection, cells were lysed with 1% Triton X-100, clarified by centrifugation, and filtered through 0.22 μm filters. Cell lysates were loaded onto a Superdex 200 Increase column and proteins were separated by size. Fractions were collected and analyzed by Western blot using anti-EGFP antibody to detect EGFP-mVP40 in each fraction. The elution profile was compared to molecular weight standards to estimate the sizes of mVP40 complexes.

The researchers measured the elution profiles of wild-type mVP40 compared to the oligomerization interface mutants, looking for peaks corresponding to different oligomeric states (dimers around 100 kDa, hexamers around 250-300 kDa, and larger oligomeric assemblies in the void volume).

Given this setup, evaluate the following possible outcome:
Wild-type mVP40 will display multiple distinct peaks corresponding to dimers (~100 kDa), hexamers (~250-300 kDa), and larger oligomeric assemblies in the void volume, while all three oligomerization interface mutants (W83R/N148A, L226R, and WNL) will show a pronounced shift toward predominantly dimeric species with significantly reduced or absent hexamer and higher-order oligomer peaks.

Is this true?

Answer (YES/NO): NO